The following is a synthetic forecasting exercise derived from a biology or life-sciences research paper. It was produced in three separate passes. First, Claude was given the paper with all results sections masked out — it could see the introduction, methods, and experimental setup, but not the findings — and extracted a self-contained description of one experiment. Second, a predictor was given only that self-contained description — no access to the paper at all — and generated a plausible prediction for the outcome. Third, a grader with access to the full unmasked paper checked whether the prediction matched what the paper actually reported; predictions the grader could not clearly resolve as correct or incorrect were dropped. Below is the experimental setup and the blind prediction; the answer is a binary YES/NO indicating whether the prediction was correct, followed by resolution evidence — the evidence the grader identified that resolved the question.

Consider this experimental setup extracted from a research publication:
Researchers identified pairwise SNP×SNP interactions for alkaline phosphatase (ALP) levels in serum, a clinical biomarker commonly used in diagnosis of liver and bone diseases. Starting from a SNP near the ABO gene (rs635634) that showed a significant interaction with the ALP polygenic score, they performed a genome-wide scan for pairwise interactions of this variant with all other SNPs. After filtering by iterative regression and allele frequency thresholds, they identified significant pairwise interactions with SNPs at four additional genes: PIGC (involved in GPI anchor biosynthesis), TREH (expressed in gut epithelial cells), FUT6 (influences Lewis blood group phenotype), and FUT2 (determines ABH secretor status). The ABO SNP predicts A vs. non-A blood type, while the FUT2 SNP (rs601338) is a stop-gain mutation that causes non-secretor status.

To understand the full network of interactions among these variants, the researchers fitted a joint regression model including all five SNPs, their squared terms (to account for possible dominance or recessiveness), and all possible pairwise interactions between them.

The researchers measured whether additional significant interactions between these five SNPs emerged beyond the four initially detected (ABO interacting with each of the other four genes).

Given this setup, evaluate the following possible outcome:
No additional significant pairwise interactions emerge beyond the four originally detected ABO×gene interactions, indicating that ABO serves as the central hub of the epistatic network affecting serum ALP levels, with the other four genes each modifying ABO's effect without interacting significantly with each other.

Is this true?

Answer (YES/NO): NO